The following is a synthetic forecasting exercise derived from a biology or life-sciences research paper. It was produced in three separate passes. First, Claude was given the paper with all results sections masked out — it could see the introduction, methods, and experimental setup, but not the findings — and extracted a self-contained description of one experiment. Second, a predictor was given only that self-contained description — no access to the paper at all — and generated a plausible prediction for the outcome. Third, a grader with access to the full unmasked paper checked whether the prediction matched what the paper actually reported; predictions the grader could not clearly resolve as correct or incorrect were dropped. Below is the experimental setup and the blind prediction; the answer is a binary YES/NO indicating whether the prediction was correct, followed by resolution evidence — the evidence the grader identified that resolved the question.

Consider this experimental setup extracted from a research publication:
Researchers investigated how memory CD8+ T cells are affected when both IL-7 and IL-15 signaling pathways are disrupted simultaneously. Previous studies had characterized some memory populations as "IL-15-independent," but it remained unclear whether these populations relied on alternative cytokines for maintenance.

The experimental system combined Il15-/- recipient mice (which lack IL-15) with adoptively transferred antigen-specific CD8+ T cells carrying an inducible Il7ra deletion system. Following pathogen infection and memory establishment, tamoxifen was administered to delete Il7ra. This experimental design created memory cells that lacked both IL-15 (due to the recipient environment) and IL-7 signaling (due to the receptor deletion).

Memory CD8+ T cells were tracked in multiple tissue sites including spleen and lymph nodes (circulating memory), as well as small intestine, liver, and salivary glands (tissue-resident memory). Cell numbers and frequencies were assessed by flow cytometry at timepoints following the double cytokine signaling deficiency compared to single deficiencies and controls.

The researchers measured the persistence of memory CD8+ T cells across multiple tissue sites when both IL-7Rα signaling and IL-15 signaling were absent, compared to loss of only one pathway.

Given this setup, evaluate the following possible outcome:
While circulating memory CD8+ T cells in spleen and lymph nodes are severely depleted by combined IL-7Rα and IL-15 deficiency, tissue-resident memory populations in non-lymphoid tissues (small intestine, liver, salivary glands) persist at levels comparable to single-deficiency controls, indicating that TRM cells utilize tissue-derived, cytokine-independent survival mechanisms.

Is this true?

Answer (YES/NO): NO